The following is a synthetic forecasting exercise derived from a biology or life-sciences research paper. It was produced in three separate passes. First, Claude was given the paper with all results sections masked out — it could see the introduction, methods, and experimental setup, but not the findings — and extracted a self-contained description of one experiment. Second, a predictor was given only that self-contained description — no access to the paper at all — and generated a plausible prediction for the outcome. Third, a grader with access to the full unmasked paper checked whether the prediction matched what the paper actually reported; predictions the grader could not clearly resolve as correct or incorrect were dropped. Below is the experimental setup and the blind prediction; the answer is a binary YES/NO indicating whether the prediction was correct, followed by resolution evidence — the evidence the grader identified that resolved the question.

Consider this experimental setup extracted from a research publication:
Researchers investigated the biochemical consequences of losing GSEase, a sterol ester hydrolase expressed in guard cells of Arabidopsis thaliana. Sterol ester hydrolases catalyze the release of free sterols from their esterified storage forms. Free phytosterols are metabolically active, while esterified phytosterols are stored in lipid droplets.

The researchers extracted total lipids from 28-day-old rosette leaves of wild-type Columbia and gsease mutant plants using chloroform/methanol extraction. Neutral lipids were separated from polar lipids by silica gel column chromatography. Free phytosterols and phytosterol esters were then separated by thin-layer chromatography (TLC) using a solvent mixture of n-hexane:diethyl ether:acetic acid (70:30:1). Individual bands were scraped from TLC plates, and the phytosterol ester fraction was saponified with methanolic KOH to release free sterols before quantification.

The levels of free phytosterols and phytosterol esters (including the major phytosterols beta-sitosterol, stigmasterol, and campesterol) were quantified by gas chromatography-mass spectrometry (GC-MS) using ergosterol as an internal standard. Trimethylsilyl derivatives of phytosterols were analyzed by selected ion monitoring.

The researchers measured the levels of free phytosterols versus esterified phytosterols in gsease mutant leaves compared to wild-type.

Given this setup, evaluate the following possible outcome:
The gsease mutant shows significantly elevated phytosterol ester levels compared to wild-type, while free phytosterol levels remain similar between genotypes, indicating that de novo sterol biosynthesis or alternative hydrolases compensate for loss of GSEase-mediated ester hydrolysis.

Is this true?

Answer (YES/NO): NO